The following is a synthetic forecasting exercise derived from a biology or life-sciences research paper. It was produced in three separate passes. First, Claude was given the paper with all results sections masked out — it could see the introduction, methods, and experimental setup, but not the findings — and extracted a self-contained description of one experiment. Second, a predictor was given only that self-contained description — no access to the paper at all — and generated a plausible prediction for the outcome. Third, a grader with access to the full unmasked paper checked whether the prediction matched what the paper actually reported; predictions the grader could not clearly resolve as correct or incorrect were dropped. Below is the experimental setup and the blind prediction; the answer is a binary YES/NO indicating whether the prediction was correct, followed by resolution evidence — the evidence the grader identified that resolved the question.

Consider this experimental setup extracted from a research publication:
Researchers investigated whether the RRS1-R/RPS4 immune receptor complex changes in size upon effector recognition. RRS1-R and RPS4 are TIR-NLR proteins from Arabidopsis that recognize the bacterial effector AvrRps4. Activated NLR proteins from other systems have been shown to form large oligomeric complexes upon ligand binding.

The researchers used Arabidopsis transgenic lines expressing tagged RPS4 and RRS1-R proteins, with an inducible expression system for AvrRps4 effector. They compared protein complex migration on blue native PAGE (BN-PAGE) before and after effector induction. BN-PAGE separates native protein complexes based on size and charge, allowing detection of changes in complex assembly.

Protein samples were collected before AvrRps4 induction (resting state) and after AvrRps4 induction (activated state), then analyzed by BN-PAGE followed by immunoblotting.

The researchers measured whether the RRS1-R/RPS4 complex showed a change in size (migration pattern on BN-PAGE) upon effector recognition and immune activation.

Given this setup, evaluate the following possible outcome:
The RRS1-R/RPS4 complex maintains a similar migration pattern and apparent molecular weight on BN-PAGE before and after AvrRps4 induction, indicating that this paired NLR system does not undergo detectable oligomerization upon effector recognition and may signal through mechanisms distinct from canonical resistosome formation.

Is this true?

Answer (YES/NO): YES